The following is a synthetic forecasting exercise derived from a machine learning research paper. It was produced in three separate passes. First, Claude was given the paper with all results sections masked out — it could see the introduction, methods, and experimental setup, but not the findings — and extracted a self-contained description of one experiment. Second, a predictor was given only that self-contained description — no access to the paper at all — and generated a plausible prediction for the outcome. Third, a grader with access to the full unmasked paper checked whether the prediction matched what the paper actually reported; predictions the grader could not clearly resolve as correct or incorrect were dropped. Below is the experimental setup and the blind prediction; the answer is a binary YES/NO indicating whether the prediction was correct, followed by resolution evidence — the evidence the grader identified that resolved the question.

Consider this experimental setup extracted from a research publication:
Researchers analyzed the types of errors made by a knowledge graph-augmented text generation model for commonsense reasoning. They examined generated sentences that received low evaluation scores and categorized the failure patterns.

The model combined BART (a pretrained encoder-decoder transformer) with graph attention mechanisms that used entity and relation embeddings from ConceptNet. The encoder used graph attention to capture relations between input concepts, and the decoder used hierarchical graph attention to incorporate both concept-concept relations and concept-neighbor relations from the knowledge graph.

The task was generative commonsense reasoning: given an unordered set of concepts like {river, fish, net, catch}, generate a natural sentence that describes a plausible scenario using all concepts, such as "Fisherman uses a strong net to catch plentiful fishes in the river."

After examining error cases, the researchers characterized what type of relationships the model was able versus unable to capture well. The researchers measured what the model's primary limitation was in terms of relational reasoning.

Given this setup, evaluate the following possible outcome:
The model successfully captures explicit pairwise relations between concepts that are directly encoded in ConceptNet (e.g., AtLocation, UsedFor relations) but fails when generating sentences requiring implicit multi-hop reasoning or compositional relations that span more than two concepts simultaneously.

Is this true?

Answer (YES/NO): YES